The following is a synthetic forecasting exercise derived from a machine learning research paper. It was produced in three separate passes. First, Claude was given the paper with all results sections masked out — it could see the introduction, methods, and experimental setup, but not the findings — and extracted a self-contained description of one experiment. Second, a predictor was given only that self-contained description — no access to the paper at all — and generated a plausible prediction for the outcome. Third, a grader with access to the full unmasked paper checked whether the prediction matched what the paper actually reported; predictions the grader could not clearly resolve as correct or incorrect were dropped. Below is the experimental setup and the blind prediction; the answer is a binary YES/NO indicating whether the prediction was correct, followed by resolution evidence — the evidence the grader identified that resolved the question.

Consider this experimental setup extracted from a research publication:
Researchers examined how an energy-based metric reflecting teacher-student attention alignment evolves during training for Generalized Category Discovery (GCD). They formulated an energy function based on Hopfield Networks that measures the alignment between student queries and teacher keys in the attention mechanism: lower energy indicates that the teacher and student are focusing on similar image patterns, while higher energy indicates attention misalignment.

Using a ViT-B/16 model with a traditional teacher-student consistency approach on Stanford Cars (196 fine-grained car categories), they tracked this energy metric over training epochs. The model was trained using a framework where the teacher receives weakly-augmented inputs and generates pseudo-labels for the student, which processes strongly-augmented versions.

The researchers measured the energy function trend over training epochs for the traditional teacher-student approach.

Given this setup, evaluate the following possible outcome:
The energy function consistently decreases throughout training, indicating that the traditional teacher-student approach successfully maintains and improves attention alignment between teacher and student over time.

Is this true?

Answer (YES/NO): NO